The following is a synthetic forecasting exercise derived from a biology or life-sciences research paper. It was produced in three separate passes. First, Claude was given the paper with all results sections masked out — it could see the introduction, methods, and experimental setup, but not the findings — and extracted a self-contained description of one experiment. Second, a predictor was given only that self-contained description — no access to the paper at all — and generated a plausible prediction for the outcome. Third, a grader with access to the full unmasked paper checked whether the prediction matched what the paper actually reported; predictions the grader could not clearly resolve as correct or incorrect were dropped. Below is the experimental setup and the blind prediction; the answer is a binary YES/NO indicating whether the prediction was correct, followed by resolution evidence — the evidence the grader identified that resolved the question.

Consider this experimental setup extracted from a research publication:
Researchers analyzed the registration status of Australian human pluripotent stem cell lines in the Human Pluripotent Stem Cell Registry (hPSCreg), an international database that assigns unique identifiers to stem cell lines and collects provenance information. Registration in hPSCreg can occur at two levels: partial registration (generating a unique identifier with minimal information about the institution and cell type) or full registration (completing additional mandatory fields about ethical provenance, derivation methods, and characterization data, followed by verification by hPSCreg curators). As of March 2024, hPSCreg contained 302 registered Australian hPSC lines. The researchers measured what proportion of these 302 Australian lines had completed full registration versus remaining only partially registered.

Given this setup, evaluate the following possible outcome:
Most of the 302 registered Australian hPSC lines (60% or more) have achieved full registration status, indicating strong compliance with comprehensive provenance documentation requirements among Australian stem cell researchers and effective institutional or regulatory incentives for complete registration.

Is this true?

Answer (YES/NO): NO